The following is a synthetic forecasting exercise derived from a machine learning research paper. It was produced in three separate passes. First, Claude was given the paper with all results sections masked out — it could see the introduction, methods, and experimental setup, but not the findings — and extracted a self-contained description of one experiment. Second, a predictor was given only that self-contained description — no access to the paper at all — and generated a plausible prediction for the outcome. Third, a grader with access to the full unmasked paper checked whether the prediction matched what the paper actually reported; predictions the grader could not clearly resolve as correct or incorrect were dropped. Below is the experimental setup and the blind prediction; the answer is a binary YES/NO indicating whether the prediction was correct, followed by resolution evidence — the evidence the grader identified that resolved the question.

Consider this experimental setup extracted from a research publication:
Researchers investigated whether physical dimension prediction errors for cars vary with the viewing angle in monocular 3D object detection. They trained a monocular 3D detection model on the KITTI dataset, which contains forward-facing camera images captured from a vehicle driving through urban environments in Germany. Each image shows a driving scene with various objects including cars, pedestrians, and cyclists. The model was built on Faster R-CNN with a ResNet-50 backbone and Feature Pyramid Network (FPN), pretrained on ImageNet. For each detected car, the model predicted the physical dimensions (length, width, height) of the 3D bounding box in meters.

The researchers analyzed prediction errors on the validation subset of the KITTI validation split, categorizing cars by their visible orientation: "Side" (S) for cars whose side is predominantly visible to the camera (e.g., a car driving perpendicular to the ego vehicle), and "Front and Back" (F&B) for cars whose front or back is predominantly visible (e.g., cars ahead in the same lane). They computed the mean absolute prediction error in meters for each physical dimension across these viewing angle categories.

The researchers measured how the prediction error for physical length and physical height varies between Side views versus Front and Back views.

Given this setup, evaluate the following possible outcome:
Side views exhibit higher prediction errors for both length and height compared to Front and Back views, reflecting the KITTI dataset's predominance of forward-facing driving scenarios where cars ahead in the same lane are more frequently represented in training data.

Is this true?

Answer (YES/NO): NO